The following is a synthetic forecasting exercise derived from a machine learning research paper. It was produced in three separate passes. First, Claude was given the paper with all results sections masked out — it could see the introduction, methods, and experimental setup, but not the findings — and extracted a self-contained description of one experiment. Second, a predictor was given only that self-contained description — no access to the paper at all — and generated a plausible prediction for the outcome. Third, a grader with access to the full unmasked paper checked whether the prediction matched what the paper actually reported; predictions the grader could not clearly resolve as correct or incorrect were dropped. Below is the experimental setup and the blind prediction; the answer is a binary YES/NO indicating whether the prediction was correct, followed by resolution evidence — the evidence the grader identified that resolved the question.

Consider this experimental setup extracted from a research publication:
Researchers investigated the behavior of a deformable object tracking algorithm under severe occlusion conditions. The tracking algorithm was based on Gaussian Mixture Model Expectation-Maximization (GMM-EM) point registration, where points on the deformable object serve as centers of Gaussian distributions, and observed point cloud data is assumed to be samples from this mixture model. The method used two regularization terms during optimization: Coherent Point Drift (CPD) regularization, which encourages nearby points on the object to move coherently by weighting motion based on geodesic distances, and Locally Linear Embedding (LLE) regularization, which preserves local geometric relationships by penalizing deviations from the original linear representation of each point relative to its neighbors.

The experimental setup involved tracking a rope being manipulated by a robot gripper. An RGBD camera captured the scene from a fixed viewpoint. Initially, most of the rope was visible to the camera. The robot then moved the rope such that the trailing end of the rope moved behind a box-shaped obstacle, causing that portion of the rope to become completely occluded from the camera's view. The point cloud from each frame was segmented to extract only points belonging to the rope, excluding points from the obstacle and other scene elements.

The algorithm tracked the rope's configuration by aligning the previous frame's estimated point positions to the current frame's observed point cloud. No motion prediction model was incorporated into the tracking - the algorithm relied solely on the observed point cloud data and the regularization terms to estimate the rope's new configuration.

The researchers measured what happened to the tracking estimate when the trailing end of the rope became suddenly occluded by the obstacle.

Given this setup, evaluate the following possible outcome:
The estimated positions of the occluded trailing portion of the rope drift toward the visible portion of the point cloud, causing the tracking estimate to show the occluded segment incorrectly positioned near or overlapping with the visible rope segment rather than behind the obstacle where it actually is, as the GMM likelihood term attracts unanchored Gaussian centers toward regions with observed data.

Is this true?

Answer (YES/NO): YES